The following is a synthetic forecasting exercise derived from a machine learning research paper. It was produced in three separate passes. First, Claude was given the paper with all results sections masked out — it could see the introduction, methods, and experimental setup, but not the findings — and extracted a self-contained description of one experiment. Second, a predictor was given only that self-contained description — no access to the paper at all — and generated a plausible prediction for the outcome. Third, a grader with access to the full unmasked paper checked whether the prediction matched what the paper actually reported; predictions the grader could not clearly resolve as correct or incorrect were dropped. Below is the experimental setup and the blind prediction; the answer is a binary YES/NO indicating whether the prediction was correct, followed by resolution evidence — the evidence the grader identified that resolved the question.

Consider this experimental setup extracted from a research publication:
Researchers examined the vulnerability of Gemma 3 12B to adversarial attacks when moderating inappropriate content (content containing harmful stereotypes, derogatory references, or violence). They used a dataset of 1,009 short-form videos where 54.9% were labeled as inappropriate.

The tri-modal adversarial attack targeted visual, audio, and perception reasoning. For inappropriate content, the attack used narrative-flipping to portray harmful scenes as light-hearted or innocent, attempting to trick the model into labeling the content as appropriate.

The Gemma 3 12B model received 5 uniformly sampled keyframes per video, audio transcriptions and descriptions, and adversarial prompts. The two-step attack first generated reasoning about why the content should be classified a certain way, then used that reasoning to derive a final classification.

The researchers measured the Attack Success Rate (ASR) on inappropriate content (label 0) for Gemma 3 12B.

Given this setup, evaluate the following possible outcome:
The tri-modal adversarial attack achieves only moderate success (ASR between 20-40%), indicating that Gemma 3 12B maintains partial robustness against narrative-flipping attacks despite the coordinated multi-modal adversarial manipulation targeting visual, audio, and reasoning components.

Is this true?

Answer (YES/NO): NO